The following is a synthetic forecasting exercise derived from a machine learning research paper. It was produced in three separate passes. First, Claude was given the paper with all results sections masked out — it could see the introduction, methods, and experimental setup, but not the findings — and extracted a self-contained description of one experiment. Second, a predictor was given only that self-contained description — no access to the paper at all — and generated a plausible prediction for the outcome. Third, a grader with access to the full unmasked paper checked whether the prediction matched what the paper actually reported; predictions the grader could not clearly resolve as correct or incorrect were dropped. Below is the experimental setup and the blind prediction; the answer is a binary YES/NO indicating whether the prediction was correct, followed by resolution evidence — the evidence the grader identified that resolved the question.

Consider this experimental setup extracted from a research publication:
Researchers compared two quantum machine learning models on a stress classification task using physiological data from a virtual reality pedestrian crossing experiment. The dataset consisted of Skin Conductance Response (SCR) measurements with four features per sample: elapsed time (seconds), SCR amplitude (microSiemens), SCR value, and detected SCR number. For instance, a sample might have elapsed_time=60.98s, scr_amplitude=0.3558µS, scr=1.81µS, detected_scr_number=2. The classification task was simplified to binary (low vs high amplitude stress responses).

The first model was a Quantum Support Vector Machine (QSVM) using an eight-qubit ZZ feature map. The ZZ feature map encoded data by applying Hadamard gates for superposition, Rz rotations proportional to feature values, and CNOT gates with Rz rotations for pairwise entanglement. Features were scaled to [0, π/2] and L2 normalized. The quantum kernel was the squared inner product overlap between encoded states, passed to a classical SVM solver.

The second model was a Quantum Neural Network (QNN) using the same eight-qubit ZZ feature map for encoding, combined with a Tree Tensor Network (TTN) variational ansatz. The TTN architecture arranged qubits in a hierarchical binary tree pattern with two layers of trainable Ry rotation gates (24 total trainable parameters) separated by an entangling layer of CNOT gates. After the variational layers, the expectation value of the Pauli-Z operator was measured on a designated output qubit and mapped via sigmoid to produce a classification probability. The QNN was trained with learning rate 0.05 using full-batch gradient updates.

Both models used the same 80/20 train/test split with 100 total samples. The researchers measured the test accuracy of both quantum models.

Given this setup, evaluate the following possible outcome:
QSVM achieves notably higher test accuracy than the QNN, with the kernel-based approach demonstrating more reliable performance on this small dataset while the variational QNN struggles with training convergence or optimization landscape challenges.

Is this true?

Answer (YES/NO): NO